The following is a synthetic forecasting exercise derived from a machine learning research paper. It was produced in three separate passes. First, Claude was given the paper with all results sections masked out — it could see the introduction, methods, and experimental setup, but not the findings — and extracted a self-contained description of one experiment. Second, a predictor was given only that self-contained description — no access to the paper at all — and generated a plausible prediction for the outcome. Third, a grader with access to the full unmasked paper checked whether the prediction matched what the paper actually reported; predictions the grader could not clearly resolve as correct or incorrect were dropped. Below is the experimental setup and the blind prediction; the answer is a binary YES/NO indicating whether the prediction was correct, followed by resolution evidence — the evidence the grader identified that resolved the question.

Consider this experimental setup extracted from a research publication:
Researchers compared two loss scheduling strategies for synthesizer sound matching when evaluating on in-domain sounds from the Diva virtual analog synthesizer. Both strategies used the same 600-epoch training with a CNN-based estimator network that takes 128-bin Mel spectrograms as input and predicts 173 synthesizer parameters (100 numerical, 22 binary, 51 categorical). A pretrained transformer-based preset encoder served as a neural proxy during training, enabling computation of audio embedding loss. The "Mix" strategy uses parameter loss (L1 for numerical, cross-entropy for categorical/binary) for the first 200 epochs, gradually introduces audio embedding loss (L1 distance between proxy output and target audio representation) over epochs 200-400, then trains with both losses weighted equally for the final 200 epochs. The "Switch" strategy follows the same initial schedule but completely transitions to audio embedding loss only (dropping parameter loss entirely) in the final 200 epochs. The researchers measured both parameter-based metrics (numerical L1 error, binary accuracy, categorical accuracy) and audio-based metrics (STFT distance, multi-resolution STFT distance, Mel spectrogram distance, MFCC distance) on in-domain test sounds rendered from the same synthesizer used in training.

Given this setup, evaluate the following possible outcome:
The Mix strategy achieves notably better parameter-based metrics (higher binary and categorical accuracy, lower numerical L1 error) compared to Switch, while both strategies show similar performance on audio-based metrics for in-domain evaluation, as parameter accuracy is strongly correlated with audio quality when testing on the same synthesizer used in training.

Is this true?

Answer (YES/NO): NO